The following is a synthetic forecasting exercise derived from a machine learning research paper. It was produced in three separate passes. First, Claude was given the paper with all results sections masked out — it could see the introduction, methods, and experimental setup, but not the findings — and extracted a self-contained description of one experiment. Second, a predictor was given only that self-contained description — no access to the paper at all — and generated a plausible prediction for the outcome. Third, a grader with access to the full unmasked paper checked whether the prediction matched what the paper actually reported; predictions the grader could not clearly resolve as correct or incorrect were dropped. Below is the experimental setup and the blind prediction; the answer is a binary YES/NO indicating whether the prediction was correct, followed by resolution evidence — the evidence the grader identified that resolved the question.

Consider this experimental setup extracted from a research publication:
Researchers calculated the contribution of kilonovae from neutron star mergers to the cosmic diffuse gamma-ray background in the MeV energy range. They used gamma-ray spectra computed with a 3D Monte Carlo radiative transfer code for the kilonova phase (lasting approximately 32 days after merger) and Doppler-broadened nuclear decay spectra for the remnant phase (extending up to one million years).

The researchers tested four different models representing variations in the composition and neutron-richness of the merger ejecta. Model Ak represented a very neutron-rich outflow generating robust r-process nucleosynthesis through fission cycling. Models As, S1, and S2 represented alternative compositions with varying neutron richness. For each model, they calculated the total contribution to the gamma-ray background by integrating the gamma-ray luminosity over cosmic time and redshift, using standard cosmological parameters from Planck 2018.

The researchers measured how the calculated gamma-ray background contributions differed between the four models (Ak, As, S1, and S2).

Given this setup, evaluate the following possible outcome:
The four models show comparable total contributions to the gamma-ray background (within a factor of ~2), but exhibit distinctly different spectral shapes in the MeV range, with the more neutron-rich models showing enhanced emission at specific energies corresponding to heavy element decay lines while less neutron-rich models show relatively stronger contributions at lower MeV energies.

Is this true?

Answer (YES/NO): NO